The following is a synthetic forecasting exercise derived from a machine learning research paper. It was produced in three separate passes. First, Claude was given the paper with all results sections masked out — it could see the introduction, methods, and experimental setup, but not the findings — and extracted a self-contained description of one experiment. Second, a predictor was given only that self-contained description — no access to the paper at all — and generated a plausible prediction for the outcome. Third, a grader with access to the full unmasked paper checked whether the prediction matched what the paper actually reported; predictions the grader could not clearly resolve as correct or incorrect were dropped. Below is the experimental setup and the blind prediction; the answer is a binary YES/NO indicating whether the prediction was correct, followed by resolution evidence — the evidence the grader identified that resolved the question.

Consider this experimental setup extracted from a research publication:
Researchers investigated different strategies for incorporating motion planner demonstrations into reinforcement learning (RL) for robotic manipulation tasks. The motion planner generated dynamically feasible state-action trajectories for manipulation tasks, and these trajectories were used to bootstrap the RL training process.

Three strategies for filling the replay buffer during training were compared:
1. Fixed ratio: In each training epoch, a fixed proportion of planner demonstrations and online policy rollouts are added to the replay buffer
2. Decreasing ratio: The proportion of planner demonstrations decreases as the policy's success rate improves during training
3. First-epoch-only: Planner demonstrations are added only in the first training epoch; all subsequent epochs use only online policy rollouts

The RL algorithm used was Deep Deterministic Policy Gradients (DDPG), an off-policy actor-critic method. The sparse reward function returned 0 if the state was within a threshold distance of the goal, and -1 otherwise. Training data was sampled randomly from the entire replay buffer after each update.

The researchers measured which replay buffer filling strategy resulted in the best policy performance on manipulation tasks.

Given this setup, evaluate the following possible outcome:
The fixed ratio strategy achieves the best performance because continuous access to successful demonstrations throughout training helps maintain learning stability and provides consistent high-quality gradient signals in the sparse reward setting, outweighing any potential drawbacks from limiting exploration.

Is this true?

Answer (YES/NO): YES